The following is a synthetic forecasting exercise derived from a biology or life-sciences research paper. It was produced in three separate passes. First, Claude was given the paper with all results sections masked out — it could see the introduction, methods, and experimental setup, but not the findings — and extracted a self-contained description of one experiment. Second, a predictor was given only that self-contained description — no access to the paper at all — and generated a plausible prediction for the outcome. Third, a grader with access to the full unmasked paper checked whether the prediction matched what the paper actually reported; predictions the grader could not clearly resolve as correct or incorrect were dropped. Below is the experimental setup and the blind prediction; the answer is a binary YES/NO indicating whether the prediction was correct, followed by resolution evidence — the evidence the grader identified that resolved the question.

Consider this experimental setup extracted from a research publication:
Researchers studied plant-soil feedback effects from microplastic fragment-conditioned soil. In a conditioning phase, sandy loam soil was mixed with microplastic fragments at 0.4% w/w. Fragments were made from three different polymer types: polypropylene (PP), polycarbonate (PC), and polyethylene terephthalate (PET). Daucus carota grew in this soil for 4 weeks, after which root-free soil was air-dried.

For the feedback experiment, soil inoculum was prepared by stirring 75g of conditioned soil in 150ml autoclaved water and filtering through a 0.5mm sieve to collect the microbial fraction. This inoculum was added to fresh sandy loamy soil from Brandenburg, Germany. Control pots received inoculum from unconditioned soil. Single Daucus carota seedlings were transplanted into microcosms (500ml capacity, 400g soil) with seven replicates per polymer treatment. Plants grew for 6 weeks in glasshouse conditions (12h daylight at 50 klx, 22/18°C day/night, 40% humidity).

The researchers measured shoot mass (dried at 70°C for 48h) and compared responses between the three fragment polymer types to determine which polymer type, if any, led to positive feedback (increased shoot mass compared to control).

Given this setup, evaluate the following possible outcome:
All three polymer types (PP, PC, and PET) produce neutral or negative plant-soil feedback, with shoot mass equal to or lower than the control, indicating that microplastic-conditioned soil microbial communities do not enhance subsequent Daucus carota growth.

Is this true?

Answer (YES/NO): NO